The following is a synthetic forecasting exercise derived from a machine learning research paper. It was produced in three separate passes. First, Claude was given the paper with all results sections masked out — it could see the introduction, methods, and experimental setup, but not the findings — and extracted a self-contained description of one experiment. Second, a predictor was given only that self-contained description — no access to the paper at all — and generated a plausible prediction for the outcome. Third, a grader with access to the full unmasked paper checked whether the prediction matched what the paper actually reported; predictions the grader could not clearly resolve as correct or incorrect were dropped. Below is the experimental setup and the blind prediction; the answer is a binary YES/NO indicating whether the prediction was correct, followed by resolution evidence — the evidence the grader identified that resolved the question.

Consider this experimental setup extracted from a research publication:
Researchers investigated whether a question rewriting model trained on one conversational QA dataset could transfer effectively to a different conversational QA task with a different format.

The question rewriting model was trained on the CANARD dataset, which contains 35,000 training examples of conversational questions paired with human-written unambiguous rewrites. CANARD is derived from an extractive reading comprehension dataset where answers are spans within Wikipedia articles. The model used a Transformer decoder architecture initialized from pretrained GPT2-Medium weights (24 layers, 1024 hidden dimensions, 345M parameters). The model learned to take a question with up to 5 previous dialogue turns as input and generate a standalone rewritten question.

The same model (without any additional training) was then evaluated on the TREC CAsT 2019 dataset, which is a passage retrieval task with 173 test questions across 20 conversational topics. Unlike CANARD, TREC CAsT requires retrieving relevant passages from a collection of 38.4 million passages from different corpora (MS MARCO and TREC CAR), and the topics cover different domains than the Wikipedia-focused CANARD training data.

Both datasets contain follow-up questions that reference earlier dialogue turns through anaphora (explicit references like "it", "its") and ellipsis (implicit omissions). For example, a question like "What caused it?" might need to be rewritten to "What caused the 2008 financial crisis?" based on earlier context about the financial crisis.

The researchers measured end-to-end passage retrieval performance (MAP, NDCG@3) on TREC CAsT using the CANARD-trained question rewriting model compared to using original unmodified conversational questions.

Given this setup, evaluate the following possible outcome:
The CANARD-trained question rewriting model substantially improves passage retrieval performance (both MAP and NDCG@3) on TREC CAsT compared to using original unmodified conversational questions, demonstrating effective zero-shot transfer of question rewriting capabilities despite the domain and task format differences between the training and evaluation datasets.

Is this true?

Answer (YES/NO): YES